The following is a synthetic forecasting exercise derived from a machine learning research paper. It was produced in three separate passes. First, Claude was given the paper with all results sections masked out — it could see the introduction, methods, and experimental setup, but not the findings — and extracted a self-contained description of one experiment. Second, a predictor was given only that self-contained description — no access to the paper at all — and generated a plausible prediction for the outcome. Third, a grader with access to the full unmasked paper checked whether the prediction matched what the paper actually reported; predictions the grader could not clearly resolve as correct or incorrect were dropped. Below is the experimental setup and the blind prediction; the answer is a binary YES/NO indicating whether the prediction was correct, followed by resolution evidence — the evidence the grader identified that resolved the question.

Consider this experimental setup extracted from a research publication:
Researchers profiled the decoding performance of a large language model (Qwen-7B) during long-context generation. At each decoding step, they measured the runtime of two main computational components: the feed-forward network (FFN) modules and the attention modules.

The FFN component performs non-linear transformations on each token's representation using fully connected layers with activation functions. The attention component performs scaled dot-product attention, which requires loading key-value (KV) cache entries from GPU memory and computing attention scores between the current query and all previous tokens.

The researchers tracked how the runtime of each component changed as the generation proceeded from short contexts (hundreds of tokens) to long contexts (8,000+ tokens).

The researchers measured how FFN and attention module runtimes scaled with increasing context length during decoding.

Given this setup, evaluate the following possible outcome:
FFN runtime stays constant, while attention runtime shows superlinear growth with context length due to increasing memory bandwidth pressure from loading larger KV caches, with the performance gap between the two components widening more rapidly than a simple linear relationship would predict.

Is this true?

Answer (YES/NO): NO